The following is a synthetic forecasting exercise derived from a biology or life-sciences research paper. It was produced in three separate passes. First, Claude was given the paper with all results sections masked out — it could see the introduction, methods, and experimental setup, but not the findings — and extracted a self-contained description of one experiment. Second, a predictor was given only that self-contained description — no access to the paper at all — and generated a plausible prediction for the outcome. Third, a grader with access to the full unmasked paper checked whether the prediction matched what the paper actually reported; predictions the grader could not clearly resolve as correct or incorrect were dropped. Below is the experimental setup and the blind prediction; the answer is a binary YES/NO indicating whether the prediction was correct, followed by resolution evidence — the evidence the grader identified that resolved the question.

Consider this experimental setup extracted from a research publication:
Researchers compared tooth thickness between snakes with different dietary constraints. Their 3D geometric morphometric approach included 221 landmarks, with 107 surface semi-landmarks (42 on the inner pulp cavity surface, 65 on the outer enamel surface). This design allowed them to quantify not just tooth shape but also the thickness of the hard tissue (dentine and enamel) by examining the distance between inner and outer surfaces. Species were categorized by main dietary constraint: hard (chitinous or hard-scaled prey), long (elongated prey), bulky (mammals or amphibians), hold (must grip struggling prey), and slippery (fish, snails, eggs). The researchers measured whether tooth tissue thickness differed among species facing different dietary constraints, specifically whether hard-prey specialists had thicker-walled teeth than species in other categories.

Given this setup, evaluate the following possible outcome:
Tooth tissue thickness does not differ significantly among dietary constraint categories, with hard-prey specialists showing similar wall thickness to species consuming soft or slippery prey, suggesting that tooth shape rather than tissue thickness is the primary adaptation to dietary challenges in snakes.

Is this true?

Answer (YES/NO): NO